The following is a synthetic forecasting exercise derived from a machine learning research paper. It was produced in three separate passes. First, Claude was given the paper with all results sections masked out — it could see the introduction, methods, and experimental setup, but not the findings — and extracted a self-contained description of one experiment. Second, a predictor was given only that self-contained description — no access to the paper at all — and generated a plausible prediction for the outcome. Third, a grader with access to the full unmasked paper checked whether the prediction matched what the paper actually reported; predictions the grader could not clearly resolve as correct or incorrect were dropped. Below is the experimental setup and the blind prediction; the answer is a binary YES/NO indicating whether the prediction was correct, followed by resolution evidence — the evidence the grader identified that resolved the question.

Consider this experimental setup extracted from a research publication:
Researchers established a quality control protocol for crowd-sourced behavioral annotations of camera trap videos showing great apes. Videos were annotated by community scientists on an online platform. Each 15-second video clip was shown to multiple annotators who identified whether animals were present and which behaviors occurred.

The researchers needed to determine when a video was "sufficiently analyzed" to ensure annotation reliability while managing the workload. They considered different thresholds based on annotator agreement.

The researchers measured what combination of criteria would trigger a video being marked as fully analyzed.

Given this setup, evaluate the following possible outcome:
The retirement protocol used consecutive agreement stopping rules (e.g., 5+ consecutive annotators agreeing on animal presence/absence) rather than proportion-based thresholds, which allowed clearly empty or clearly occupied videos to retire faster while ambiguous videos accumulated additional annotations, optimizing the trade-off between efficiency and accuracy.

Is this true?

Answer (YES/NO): NO